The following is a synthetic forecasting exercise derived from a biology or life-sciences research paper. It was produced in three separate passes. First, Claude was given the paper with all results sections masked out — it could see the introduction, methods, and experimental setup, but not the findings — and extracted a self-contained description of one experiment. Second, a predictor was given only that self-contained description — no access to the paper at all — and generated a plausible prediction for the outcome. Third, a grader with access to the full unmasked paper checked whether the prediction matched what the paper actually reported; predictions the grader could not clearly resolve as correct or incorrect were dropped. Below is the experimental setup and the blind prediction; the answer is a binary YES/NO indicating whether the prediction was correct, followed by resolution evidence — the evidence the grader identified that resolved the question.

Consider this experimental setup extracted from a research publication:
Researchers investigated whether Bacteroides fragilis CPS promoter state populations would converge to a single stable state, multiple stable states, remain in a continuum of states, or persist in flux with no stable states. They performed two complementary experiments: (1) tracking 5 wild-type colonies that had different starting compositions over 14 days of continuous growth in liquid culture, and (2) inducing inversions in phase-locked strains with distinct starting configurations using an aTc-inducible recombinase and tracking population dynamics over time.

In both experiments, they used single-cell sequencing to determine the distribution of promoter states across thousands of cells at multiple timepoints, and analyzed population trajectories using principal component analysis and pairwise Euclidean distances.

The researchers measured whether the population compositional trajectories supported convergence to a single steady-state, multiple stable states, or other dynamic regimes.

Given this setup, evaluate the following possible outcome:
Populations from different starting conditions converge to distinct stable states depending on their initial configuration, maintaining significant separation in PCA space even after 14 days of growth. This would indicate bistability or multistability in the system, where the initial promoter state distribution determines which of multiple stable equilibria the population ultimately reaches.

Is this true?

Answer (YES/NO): NO